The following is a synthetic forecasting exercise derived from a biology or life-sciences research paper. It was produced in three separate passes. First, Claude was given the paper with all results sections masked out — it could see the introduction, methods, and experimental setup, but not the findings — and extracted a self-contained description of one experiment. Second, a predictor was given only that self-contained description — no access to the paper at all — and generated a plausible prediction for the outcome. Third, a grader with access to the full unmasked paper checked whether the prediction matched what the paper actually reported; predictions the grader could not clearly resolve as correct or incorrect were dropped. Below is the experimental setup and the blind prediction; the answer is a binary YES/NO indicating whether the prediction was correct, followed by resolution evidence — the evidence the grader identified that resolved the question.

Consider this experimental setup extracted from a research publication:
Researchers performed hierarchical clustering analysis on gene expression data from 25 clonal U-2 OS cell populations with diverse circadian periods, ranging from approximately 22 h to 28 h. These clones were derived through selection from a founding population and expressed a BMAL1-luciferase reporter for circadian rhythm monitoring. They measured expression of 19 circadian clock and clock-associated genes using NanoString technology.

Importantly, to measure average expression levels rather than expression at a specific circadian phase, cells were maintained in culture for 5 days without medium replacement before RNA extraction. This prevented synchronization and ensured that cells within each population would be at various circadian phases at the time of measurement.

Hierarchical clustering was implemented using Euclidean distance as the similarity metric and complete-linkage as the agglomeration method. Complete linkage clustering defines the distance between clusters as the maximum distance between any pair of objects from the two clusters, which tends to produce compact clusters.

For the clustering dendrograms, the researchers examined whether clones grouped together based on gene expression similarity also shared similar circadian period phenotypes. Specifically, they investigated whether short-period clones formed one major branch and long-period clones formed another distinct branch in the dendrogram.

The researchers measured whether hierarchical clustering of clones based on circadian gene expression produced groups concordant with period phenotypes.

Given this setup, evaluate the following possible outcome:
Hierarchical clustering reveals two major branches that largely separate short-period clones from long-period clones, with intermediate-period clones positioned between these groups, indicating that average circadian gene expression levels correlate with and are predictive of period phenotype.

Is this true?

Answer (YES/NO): NO